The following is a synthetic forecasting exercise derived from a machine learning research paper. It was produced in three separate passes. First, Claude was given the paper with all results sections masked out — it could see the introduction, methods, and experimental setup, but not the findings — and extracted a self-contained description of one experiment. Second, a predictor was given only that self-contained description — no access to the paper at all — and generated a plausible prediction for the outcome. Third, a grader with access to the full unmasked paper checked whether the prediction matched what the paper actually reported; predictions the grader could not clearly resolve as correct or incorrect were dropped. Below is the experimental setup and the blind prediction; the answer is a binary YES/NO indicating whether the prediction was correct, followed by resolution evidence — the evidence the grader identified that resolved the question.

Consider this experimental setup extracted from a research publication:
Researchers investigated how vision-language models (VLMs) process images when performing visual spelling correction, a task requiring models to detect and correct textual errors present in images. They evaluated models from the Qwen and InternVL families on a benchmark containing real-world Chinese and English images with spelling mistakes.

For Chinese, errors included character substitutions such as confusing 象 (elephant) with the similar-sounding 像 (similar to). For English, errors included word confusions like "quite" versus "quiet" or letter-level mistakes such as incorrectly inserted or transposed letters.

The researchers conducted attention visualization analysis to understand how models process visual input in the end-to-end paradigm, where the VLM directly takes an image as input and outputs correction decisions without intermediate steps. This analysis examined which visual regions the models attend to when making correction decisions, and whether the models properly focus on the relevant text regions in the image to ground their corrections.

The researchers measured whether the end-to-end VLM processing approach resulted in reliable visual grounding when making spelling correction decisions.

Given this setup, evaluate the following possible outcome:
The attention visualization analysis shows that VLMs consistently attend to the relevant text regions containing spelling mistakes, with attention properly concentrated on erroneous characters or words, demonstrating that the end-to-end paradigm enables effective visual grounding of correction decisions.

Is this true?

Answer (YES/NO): NO